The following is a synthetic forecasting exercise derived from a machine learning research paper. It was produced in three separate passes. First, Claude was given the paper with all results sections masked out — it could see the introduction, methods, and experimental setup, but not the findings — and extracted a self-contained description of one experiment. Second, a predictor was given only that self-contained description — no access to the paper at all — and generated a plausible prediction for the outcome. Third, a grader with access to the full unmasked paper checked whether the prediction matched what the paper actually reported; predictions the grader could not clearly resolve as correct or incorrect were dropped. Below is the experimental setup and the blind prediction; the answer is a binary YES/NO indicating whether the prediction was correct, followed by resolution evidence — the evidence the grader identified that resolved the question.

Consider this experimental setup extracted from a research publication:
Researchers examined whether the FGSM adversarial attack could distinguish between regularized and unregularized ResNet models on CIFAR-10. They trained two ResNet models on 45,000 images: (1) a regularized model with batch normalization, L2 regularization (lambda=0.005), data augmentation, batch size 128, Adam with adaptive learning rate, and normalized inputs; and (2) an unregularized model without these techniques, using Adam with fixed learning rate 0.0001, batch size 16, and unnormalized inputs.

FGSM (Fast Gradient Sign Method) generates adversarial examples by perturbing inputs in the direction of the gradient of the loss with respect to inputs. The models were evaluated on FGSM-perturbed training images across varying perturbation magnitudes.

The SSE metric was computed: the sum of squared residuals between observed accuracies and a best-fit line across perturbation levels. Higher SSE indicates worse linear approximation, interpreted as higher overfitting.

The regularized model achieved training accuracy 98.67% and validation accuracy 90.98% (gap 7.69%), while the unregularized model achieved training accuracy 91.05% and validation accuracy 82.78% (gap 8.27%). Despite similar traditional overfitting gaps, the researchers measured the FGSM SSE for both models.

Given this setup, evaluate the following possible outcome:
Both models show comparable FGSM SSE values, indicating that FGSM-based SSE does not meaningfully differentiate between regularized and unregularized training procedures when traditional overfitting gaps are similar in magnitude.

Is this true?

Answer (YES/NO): YES